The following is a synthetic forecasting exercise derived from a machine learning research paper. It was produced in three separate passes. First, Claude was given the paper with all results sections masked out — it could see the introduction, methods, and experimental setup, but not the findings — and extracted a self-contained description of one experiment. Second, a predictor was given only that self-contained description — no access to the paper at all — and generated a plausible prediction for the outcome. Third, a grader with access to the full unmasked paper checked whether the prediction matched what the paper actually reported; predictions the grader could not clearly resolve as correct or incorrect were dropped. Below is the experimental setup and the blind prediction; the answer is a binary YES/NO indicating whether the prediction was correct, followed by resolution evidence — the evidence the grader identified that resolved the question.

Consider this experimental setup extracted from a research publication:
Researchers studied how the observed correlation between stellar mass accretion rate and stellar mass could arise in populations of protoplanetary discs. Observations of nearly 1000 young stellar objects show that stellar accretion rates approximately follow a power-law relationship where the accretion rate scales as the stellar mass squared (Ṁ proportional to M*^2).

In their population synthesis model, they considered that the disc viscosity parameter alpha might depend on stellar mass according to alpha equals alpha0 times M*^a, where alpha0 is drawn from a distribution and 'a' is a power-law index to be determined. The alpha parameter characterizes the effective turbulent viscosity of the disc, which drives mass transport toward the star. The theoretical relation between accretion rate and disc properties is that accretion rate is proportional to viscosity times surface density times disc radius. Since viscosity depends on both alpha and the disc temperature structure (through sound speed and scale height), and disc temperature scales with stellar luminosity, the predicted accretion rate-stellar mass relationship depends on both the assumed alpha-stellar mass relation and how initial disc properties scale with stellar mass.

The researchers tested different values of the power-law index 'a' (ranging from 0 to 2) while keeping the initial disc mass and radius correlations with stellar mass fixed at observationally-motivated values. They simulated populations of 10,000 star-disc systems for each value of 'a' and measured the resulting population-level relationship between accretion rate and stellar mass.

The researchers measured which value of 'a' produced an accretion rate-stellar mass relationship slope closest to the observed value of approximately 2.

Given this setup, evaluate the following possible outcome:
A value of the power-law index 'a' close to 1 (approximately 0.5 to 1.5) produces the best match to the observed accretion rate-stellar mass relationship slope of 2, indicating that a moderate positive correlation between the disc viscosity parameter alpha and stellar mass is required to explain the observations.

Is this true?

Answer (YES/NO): NO